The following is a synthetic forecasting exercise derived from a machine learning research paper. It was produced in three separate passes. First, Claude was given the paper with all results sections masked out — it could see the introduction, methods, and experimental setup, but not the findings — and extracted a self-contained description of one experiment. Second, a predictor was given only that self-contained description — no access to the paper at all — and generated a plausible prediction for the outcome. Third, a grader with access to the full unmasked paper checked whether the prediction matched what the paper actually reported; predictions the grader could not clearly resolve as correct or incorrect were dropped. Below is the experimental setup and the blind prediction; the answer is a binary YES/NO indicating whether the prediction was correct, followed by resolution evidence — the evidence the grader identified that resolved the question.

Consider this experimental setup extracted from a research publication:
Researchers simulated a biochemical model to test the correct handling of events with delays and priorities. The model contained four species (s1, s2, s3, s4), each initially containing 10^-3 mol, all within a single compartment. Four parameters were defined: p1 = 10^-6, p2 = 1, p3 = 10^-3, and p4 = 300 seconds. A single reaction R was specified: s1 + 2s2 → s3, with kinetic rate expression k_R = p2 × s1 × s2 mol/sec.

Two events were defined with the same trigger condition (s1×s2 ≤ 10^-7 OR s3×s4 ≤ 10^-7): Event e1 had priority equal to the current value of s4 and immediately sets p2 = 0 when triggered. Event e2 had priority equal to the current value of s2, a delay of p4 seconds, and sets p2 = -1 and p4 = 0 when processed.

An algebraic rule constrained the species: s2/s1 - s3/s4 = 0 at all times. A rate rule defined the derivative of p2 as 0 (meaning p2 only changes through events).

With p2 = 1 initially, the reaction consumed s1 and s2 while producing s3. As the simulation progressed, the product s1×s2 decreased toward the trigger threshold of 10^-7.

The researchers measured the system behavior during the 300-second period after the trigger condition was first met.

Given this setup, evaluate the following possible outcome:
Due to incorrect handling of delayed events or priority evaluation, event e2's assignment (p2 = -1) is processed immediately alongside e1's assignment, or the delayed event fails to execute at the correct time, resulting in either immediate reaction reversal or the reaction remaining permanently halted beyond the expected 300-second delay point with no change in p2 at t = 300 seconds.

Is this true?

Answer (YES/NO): NO